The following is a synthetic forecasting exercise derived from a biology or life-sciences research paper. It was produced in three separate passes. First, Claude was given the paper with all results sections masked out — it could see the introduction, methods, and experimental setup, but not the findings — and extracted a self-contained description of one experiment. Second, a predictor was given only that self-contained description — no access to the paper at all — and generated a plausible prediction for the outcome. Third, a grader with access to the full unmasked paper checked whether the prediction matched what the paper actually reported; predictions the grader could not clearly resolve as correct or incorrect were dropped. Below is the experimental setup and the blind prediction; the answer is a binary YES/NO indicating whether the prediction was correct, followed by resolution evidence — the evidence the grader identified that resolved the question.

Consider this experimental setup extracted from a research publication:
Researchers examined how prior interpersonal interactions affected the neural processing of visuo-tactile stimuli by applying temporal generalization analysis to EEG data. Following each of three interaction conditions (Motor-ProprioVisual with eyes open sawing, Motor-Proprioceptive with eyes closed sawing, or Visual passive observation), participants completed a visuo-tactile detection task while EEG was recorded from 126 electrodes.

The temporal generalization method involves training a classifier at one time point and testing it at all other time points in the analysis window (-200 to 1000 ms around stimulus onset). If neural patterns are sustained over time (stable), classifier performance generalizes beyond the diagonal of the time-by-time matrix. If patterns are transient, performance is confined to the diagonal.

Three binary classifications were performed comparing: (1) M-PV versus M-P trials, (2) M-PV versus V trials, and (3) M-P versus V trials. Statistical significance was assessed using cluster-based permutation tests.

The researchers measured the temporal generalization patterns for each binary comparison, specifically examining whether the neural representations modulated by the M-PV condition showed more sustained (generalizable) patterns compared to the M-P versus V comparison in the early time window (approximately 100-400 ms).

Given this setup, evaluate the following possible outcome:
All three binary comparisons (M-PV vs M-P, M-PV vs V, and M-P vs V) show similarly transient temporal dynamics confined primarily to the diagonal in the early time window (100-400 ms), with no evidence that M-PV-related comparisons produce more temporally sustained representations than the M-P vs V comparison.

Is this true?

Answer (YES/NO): NO